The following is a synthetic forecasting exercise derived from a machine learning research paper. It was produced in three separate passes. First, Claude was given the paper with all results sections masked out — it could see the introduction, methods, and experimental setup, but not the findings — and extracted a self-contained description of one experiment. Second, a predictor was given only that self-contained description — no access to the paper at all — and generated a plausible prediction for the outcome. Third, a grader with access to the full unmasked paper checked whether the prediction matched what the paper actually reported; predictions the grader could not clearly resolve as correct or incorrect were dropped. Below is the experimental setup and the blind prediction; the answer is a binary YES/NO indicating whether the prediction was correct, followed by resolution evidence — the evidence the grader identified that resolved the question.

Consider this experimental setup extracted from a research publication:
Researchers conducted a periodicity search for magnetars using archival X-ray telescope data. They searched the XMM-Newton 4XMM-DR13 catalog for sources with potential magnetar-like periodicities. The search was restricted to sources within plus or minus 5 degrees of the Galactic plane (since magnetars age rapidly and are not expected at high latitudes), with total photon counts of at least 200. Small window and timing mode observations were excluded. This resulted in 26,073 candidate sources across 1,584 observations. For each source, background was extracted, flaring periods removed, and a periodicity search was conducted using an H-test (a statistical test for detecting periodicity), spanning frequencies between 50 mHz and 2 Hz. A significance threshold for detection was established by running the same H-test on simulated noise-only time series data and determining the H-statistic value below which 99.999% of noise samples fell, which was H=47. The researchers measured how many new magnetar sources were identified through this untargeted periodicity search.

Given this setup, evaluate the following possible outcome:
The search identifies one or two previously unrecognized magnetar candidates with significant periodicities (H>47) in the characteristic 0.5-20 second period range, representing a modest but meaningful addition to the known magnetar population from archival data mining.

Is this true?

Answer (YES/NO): NO